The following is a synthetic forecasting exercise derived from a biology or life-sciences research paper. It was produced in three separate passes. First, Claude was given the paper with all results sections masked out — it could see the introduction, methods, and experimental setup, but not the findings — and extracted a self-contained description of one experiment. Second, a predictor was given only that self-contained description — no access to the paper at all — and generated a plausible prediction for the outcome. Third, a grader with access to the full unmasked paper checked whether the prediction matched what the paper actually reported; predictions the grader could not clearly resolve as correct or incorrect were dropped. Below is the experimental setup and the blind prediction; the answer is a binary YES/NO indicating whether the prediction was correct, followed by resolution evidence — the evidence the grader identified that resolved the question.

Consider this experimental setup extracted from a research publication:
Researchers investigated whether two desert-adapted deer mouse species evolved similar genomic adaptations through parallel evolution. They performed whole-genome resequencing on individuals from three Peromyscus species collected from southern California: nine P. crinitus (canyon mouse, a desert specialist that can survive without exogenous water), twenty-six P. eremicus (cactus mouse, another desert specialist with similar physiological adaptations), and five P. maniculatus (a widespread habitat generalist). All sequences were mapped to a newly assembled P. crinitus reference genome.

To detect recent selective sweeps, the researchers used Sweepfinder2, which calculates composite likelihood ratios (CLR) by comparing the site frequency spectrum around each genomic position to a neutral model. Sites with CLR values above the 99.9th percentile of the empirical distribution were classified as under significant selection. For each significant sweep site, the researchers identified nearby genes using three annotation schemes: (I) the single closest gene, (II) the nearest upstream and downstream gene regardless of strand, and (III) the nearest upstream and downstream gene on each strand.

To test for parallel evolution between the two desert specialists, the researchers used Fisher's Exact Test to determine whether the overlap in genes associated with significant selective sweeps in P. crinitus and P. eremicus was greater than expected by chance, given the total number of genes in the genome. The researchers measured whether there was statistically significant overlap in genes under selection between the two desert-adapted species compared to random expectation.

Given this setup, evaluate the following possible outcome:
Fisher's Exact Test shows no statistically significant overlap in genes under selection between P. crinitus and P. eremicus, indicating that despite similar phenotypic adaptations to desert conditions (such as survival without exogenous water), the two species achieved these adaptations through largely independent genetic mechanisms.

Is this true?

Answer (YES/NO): NO